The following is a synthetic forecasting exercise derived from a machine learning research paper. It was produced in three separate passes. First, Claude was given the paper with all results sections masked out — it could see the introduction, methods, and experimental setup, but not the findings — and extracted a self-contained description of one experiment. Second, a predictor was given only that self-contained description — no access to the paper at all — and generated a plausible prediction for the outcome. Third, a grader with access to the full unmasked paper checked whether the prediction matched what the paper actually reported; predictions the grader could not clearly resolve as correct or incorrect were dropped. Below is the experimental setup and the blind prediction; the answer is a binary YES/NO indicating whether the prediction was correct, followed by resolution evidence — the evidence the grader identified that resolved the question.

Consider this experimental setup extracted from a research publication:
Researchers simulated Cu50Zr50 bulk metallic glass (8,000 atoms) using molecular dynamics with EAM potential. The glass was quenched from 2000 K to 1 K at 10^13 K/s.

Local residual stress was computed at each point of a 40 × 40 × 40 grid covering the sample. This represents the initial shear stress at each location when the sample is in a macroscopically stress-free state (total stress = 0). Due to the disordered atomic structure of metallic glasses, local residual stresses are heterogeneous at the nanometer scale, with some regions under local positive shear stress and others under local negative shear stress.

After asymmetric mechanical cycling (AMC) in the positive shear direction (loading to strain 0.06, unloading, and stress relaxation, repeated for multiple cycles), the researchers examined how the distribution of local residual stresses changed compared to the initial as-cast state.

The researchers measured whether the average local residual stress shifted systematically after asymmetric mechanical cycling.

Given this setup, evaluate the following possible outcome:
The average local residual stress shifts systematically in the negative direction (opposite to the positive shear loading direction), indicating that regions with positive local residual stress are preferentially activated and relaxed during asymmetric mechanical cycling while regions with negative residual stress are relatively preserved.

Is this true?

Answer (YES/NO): NO